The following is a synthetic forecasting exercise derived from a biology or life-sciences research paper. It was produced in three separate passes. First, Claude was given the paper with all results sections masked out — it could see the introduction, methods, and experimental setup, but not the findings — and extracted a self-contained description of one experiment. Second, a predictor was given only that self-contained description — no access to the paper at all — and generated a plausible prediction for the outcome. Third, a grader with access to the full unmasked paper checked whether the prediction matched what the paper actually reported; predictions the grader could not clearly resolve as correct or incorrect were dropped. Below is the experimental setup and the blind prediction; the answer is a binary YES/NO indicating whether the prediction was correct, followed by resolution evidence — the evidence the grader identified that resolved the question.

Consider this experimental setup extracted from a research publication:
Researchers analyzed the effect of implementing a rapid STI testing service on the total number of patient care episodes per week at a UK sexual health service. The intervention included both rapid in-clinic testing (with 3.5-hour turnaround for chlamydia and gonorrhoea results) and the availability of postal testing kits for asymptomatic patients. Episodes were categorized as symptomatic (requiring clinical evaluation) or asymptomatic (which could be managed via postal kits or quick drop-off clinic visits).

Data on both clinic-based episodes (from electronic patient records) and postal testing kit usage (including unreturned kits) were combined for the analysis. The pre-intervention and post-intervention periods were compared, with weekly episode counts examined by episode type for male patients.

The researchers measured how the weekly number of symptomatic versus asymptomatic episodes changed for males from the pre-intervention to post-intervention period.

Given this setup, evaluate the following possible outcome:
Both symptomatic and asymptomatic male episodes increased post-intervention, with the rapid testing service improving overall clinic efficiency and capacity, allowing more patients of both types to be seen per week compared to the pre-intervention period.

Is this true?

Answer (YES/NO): NO